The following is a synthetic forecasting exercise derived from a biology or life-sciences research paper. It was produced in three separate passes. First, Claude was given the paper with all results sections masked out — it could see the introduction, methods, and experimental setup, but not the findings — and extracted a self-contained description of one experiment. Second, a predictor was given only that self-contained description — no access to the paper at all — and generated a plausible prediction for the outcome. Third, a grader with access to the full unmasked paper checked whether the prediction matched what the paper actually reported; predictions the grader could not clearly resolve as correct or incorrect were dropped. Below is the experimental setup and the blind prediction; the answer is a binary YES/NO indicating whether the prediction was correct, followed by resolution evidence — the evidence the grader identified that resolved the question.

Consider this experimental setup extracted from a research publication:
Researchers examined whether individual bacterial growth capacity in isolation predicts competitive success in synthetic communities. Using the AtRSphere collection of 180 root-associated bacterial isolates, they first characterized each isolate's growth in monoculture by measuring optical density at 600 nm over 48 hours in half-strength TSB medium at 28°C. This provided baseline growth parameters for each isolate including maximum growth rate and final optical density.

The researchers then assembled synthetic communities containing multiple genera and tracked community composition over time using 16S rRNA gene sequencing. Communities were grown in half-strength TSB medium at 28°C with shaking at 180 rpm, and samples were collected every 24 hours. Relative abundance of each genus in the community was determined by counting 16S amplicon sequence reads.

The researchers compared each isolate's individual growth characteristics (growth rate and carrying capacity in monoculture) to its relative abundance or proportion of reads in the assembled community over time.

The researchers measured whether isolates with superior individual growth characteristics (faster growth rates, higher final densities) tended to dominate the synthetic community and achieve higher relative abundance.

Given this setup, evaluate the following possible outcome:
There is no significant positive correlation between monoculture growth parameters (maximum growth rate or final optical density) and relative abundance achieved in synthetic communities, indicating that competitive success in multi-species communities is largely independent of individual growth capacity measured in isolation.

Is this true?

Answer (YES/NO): YES